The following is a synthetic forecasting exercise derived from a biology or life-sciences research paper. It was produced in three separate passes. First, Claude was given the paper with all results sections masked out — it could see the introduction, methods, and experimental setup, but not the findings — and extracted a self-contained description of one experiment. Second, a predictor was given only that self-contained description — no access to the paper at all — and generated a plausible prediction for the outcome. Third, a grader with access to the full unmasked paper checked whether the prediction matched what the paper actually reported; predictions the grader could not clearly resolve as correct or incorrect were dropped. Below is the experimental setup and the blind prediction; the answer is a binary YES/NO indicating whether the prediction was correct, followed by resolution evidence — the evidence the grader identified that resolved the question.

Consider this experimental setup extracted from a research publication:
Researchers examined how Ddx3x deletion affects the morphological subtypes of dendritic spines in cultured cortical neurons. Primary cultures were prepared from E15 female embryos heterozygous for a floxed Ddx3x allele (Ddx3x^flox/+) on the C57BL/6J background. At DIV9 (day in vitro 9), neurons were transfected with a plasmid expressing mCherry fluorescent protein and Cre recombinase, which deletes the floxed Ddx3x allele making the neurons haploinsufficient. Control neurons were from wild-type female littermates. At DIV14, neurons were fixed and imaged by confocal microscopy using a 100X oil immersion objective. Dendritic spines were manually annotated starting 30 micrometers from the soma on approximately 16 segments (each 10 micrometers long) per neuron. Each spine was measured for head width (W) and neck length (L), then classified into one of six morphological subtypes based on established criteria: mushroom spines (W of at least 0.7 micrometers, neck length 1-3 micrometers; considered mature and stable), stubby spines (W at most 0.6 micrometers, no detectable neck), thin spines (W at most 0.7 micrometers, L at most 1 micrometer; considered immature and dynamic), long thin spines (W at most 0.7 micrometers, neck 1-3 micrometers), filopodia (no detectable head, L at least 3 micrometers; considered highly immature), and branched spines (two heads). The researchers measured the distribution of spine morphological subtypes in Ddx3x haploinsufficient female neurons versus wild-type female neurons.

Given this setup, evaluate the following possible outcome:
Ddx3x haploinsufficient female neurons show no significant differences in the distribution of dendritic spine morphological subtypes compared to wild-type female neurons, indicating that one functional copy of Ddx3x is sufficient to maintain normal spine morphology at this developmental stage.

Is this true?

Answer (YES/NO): NO